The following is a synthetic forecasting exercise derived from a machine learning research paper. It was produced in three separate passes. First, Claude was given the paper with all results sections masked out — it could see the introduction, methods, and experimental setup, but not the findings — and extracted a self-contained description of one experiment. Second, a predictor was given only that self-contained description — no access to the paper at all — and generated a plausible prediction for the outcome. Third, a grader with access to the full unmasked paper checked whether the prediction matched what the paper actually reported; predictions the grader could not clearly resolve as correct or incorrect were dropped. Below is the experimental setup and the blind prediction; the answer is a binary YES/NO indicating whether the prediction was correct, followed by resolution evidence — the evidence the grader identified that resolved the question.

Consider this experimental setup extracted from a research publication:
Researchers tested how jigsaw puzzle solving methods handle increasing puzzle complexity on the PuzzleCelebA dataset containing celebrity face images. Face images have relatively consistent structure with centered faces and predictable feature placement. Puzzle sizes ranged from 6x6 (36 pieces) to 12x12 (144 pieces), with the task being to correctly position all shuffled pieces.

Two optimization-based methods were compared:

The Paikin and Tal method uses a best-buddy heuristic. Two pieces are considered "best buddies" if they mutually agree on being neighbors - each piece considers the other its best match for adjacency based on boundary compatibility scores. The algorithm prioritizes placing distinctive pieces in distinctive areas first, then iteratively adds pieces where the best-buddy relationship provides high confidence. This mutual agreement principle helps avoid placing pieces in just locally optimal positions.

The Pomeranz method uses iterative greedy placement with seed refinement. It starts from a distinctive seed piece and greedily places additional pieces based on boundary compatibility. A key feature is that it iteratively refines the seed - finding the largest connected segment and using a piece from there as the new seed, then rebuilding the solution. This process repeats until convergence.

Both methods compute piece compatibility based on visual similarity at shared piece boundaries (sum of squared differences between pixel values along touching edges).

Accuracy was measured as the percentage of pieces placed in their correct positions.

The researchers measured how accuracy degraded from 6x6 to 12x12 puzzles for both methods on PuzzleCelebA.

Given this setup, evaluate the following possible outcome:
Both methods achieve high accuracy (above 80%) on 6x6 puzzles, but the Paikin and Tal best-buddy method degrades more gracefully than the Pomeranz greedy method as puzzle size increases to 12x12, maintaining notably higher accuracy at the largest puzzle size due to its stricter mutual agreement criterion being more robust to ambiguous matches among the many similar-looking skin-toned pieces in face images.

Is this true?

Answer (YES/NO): YES